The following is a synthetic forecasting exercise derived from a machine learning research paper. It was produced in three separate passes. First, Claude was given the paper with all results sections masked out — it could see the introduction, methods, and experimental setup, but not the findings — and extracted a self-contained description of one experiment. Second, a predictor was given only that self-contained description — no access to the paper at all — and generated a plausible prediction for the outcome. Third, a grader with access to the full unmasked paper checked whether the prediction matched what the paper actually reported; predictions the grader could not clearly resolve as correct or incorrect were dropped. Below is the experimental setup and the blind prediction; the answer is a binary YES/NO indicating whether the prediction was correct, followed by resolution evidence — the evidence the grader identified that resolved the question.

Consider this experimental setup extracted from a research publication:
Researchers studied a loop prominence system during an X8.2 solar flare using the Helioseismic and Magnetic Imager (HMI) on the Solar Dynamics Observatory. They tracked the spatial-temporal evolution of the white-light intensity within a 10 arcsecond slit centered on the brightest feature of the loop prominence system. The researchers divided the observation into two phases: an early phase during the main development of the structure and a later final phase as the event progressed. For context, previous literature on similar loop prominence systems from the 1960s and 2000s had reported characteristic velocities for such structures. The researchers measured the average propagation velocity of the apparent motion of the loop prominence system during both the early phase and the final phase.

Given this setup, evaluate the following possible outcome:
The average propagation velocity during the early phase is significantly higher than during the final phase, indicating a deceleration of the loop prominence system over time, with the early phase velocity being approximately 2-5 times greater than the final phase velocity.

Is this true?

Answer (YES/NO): YES